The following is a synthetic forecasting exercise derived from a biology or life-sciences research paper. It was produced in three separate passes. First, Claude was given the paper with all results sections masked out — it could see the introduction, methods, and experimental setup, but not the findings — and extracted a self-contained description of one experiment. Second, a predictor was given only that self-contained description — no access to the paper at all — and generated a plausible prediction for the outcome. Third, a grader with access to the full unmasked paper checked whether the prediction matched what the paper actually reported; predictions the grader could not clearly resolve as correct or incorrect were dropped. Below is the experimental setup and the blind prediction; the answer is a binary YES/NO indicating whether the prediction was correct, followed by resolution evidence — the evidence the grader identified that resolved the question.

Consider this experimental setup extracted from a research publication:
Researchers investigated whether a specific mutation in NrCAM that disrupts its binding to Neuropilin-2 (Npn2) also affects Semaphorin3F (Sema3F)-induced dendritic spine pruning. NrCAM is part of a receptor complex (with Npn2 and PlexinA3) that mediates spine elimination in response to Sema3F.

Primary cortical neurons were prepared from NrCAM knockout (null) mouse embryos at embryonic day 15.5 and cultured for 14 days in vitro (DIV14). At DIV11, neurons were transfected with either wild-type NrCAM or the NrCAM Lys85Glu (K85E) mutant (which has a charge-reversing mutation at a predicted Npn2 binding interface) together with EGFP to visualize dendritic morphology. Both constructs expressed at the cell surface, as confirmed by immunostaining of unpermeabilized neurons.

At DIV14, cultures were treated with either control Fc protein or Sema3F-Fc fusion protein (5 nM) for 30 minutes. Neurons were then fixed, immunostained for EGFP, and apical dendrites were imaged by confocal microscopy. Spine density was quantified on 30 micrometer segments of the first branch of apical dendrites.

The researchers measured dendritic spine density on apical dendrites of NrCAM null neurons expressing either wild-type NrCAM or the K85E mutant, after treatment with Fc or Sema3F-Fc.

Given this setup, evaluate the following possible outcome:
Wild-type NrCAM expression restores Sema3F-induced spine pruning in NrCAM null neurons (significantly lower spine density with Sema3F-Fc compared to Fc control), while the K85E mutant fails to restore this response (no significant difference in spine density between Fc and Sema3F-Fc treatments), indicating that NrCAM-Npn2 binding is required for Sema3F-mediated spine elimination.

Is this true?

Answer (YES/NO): YES